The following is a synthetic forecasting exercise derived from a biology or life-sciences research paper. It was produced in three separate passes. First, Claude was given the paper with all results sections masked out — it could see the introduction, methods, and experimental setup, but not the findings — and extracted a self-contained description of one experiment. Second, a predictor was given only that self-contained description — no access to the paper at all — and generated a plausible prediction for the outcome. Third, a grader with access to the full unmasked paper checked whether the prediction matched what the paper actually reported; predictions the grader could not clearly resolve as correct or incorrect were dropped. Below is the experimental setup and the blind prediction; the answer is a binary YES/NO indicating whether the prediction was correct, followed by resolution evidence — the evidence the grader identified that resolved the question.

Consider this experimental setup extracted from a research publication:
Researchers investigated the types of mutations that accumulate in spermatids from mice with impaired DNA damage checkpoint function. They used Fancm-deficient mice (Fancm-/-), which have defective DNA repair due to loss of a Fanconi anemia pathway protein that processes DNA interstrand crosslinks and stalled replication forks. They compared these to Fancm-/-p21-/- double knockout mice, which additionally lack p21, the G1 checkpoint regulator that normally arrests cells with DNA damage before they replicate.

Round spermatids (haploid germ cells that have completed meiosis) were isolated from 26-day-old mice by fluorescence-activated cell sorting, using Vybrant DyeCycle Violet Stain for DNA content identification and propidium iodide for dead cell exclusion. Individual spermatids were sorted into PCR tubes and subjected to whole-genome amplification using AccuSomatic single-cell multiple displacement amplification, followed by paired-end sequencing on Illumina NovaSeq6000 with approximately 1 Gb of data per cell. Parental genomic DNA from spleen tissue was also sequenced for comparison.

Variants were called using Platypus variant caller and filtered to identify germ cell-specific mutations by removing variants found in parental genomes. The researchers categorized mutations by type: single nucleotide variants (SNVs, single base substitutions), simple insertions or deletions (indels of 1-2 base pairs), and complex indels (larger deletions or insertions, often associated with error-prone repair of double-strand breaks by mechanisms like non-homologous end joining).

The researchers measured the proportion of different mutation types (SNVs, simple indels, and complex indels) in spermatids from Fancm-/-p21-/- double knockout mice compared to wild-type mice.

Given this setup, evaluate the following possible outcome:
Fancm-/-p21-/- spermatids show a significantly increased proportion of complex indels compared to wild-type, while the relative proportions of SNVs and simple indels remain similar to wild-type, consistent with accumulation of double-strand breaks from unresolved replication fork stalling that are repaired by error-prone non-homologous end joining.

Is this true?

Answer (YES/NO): NO